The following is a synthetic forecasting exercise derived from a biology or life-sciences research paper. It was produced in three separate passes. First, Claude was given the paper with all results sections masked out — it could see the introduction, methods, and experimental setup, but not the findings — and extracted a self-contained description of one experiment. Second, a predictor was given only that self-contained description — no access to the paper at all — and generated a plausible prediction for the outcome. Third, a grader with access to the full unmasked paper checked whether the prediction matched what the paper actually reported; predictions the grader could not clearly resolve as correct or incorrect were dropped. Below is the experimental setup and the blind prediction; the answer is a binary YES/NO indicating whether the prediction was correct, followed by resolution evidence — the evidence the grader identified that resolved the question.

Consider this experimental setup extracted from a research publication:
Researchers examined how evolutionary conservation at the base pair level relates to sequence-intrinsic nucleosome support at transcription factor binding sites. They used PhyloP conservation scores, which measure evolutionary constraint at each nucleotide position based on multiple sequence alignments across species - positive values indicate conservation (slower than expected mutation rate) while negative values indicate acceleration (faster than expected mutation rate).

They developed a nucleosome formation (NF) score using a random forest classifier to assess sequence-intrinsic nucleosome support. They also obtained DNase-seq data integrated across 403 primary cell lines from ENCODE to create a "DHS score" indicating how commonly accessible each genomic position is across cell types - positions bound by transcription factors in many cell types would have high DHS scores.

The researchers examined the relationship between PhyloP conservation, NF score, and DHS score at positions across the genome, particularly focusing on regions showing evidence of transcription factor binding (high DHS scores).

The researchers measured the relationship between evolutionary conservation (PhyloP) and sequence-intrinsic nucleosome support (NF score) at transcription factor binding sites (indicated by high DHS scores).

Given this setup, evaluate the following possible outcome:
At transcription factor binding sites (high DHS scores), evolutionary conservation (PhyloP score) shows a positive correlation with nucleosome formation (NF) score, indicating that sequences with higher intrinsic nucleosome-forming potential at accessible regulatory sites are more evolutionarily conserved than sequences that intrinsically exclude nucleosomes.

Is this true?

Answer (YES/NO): YES